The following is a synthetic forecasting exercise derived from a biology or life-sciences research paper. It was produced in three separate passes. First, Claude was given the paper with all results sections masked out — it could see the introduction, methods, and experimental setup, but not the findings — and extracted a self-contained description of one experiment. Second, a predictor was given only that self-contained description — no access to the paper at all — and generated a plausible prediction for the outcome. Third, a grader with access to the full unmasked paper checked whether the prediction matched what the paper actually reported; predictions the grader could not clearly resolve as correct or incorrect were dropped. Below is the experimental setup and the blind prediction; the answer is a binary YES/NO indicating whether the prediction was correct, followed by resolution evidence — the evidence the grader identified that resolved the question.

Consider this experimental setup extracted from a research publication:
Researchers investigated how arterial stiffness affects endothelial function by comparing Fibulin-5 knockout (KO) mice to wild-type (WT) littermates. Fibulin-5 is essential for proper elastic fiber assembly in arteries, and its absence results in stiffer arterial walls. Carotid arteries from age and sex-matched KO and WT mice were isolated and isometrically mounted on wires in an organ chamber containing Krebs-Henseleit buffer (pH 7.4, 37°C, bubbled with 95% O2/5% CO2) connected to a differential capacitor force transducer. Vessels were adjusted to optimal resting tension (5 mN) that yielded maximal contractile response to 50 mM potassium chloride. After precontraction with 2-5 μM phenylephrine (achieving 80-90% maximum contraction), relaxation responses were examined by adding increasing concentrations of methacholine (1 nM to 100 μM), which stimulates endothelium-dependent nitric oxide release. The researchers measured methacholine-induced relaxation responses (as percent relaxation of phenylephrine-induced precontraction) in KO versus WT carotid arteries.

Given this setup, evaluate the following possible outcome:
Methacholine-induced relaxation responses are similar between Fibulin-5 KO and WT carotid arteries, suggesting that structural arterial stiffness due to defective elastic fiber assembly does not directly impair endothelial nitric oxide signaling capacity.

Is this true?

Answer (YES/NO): NO